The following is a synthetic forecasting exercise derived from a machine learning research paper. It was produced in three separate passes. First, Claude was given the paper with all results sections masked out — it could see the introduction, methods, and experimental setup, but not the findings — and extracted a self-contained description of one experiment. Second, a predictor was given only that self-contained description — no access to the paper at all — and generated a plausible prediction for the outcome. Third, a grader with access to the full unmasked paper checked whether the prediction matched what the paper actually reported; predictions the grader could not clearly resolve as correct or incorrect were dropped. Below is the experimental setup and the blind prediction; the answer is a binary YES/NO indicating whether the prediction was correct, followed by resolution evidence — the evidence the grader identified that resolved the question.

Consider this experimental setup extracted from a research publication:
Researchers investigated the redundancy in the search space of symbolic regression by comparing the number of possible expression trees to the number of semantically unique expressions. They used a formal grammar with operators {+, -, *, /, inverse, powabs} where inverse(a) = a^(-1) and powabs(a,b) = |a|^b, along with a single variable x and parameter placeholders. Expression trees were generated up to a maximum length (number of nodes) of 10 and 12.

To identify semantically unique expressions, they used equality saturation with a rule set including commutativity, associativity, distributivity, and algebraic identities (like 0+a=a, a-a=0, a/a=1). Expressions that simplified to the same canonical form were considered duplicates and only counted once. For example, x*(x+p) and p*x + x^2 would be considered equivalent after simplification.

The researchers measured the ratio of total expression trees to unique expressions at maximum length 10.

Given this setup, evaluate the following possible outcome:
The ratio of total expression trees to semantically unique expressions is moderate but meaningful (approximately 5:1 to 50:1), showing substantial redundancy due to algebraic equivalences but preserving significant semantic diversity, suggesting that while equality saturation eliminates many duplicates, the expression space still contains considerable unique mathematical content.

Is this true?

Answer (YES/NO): YES